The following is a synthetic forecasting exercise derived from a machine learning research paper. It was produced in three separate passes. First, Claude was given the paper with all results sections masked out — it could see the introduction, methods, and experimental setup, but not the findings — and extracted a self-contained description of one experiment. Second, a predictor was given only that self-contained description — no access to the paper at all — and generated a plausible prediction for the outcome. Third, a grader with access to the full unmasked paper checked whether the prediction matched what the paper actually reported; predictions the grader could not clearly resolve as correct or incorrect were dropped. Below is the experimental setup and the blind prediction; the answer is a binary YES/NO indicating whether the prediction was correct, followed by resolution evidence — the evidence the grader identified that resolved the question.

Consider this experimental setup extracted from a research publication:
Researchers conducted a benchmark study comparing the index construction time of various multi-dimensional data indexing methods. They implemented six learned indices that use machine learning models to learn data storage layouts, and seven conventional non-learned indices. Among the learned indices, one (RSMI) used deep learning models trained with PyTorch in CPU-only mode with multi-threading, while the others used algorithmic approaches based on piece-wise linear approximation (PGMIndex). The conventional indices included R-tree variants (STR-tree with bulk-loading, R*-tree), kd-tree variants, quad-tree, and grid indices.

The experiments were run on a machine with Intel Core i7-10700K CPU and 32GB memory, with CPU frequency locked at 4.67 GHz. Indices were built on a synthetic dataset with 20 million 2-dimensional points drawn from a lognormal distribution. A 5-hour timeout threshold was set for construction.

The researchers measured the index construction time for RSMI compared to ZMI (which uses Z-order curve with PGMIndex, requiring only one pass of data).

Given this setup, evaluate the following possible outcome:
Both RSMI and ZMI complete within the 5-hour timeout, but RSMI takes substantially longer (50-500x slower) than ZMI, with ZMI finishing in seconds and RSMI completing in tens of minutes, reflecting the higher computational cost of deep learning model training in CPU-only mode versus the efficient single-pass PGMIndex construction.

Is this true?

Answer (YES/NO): NO